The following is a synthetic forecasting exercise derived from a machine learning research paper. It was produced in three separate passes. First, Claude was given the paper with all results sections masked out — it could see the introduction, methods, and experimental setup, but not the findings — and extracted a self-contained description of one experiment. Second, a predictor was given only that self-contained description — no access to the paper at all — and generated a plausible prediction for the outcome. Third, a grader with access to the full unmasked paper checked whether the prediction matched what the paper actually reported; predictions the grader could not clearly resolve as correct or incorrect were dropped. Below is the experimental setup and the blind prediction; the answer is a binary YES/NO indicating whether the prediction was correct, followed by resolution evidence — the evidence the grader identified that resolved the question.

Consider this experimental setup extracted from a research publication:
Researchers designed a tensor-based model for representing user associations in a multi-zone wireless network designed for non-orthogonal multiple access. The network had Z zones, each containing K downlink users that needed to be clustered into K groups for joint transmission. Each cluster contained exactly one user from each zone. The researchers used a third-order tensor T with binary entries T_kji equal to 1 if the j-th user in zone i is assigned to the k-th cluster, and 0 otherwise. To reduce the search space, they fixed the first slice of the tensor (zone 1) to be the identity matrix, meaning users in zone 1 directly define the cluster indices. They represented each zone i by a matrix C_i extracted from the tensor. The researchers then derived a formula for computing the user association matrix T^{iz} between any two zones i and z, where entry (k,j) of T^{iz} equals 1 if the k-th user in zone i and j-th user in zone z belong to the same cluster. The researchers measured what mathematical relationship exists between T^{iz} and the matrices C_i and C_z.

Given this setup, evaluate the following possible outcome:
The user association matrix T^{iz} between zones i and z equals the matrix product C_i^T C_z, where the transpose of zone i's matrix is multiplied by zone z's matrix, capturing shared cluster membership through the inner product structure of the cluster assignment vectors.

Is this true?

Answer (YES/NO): YES